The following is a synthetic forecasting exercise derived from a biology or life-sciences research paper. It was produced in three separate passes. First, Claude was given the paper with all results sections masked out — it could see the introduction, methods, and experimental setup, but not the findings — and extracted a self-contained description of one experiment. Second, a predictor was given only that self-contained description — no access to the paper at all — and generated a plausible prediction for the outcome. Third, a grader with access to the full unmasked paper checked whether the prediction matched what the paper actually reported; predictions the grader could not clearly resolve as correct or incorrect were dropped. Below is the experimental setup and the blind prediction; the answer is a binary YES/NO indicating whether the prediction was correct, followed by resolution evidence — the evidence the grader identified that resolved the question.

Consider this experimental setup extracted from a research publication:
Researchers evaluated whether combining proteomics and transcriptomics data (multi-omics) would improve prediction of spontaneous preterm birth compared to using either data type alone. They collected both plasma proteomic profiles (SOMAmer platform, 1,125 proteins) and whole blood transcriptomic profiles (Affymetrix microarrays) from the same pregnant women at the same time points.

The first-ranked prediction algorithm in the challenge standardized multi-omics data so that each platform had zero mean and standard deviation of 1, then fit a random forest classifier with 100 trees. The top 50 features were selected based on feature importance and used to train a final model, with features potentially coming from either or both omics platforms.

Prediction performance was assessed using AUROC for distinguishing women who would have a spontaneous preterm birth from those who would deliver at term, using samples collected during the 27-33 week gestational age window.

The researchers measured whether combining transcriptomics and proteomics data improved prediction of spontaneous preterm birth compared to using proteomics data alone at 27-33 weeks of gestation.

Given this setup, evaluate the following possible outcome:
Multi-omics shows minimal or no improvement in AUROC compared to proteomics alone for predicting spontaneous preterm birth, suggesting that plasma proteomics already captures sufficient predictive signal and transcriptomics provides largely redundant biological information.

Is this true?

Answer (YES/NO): YES